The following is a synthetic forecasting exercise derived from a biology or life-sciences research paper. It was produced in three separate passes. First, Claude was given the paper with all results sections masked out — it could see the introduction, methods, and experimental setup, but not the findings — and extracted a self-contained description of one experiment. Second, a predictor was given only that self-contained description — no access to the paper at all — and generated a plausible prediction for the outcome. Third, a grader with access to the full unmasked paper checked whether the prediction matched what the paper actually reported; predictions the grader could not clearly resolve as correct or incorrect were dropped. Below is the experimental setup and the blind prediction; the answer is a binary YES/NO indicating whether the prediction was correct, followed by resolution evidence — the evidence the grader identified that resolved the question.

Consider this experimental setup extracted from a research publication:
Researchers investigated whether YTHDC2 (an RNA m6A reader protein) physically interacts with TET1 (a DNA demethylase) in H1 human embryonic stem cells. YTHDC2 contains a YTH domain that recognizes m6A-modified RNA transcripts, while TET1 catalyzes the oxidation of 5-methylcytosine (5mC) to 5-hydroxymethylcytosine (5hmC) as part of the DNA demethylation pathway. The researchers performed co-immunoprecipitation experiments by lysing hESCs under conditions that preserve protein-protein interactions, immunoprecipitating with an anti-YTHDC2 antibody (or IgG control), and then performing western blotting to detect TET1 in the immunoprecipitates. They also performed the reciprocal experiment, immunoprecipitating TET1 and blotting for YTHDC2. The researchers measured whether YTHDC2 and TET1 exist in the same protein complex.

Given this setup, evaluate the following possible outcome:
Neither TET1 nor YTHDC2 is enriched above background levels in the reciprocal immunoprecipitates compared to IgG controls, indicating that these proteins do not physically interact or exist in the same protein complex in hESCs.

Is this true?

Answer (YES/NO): NO